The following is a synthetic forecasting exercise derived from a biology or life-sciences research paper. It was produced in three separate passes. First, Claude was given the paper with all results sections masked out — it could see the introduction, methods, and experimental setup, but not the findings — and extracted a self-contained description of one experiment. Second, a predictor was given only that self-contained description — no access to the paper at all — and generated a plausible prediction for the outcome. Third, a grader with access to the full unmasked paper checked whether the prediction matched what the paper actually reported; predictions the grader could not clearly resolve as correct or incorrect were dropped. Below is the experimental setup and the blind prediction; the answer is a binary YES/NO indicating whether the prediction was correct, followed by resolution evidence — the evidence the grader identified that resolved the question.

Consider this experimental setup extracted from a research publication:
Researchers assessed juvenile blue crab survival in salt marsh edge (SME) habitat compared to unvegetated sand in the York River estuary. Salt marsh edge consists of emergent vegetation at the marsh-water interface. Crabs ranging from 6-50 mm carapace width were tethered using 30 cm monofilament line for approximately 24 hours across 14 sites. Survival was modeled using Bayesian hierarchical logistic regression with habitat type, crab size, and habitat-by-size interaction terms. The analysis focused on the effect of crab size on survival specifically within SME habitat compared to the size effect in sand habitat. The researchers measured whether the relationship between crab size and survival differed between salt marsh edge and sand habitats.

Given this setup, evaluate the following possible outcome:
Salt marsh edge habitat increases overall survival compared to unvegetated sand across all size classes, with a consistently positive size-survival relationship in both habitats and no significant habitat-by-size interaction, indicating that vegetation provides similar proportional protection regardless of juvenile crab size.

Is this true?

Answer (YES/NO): NO